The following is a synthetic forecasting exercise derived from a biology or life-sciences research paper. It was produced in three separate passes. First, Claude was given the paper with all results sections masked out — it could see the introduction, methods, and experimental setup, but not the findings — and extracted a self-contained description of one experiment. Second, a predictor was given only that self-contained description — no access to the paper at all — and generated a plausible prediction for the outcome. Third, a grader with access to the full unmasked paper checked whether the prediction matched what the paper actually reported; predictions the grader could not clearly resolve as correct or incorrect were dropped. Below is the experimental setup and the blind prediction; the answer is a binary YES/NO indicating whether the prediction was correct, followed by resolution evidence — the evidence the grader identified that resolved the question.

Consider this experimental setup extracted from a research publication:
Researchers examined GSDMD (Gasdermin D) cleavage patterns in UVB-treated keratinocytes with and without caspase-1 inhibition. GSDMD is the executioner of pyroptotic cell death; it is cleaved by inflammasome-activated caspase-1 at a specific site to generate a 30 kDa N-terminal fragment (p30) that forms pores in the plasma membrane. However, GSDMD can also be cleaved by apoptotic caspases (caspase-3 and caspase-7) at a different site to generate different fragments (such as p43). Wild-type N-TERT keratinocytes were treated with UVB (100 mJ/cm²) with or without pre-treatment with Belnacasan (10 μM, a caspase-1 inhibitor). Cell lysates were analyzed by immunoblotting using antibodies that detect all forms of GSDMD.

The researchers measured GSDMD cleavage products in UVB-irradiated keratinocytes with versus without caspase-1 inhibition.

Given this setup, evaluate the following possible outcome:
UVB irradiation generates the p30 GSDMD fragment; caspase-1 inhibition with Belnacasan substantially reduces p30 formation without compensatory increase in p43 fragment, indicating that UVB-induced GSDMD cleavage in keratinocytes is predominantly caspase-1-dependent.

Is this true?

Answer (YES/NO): YES